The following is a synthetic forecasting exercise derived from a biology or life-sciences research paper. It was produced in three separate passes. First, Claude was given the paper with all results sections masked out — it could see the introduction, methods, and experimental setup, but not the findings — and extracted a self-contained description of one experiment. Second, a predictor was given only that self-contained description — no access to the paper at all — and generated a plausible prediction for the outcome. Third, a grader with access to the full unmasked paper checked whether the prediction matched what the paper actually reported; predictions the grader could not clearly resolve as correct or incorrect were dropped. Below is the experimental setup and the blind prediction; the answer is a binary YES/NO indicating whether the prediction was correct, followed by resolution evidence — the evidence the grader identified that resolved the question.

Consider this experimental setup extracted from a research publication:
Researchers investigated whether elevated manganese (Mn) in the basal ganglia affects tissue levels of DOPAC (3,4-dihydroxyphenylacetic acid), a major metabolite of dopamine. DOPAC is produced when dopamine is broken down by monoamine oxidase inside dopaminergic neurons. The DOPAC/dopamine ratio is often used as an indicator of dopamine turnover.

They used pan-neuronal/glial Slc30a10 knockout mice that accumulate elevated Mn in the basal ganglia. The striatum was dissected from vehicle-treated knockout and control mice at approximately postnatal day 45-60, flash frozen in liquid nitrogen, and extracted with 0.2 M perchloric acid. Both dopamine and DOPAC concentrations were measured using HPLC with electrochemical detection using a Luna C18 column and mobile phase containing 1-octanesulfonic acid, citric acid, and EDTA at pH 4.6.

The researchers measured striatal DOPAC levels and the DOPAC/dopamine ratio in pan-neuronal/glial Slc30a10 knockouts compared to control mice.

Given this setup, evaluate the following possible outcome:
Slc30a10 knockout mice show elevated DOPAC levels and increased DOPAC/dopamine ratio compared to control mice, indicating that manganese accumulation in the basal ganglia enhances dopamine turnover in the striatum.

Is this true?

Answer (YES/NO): NO